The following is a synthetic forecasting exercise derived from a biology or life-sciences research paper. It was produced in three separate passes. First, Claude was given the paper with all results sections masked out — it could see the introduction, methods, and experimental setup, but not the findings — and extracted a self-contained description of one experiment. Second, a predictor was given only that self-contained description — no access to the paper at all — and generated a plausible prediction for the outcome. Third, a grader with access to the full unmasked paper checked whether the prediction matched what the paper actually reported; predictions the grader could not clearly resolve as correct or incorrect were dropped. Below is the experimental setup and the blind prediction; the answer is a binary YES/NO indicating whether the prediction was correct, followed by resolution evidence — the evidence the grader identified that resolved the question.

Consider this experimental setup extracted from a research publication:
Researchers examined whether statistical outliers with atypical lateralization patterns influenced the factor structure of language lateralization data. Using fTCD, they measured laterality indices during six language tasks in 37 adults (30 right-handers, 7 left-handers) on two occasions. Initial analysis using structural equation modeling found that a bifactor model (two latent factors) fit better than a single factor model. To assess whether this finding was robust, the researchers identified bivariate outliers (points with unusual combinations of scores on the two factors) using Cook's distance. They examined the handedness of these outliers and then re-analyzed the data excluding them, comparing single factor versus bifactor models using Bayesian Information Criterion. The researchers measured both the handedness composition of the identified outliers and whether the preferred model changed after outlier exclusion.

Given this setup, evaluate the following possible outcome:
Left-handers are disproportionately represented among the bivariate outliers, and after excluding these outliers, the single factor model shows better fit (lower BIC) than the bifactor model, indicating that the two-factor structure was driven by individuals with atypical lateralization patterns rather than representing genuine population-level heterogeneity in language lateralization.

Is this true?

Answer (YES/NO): YES